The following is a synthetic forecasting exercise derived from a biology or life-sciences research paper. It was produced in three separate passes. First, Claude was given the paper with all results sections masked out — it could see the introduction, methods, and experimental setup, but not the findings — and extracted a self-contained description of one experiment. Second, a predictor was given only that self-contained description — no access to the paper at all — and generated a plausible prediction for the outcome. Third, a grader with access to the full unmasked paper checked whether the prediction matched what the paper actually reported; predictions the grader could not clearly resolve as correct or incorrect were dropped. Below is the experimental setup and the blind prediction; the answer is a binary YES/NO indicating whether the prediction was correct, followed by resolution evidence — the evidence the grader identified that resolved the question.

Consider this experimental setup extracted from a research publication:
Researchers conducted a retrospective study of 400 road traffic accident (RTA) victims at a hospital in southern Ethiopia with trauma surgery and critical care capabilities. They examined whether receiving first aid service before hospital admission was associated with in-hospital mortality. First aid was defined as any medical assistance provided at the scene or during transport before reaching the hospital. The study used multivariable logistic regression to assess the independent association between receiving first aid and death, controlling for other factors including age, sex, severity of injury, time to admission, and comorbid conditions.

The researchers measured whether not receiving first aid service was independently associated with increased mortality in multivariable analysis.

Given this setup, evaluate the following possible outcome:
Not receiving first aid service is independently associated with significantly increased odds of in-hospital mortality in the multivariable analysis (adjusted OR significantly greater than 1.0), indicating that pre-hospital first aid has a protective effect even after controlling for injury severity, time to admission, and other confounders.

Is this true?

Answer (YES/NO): YES